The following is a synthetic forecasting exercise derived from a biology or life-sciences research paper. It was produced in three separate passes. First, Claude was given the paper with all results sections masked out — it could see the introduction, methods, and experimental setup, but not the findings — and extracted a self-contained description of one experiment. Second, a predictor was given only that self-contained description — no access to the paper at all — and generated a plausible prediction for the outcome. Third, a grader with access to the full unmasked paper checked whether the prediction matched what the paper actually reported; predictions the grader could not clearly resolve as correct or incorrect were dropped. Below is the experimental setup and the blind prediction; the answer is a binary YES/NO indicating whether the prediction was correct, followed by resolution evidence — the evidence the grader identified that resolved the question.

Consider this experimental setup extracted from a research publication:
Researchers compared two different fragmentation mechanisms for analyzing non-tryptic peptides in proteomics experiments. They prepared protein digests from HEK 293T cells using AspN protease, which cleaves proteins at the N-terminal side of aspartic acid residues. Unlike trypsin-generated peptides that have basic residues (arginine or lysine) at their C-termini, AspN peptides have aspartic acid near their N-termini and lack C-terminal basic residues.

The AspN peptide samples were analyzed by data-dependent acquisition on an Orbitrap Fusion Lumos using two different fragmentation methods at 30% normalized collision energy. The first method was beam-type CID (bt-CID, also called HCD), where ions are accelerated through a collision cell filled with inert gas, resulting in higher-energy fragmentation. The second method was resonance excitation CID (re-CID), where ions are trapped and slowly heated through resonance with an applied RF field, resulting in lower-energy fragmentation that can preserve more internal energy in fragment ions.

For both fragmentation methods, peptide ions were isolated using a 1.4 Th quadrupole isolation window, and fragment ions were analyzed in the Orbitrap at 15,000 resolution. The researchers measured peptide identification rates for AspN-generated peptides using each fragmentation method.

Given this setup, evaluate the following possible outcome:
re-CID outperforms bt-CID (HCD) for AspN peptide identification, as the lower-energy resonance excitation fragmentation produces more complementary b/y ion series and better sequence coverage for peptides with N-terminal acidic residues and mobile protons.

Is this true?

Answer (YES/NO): NO